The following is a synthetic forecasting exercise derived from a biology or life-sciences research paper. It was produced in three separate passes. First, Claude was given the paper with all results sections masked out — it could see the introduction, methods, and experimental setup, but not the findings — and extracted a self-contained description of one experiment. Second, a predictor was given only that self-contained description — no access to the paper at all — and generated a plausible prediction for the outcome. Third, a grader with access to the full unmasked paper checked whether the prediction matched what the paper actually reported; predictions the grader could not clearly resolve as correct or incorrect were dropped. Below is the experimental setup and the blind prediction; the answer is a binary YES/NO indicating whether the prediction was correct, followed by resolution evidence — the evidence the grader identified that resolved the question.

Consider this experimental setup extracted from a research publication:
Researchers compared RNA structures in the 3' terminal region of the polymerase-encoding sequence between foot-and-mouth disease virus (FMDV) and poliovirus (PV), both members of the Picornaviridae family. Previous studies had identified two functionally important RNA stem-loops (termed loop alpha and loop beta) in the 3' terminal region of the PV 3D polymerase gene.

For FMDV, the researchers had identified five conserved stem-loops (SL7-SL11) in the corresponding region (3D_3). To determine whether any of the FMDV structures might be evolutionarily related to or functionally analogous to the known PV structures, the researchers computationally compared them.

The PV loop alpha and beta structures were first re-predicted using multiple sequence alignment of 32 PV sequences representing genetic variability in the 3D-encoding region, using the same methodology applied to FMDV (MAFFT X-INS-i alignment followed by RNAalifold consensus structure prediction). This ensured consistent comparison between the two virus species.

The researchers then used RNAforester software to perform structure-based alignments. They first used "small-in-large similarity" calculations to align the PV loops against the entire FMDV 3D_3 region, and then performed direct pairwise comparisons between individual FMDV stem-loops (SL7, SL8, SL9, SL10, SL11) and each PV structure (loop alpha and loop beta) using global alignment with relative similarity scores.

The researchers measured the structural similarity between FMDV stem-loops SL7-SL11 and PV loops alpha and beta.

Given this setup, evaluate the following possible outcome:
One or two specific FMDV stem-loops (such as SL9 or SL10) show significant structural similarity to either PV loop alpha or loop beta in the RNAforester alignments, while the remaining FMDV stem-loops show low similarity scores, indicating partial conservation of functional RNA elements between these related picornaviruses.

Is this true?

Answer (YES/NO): NO